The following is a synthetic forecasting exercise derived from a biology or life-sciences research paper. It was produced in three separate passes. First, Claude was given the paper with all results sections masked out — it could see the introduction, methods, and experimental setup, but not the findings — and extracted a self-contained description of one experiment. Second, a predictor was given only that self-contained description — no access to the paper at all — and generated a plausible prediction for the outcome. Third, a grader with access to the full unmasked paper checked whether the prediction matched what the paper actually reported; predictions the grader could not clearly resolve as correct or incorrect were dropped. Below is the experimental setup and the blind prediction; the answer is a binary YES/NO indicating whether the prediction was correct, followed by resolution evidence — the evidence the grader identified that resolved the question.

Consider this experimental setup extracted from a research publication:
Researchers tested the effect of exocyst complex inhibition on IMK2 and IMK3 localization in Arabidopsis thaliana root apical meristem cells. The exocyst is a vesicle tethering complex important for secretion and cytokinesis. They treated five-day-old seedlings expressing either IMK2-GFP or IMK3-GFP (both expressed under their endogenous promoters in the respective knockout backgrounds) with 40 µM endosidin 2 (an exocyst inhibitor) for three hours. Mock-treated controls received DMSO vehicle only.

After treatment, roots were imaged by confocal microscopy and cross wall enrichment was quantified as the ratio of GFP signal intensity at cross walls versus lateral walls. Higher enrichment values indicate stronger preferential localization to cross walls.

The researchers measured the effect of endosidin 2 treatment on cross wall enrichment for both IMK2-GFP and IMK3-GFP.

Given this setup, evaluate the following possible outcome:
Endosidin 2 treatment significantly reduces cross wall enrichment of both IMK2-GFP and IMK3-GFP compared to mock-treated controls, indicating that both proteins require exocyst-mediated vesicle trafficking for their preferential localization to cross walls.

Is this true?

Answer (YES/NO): NO